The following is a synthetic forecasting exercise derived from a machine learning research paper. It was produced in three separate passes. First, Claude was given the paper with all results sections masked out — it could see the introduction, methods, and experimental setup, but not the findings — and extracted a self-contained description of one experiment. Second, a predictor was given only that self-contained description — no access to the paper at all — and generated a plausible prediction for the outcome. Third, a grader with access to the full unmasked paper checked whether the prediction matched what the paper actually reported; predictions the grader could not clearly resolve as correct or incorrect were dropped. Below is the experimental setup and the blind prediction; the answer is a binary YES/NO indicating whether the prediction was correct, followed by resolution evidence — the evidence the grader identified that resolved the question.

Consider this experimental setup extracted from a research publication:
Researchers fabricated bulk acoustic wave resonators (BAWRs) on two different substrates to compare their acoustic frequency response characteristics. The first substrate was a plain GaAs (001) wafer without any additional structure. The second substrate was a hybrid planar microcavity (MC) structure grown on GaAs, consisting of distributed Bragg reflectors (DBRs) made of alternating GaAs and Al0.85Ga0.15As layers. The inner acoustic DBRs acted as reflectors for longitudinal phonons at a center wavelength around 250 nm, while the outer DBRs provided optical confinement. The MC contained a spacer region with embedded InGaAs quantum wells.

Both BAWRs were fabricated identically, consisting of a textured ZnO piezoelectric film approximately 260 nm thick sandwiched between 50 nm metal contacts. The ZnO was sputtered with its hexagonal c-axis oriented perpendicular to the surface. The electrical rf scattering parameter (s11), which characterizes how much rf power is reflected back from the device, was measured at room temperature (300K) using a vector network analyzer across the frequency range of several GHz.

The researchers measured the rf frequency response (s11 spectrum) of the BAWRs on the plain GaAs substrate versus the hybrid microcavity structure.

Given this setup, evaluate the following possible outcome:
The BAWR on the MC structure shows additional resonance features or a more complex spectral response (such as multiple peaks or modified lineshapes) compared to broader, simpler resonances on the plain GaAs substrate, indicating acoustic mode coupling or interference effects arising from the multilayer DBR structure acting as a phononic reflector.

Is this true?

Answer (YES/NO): YES